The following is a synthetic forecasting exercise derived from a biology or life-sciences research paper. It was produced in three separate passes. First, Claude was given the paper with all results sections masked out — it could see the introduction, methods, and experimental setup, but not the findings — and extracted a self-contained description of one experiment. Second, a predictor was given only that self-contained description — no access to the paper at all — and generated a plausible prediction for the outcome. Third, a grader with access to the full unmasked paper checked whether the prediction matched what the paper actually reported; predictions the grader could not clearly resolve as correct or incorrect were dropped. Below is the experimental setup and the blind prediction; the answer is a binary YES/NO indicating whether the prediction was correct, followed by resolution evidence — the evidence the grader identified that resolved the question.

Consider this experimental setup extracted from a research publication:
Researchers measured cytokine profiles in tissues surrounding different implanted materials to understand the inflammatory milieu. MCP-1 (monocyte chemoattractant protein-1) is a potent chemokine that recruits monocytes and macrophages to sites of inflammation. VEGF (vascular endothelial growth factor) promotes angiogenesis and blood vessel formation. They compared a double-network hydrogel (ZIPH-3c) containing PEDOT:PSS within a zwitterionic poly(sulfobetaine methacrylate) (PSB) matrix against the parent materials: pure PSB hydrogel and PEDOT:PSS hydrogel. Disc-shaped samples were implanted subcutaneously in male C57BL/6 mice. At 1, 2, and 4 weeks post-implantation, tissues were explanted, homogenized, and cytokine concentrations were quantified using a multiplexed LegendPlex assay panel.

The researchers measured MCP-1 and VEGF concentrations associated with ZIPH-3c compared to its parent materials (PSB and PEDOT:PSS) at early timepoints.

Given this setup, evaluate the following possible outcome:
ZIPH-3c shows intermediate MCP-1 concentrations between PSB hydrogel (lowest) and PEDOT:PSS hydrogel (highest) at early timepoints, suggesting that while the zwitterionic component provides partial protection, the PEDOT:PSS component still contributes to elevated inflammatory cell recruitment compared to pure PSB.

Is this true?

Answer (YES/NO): NO